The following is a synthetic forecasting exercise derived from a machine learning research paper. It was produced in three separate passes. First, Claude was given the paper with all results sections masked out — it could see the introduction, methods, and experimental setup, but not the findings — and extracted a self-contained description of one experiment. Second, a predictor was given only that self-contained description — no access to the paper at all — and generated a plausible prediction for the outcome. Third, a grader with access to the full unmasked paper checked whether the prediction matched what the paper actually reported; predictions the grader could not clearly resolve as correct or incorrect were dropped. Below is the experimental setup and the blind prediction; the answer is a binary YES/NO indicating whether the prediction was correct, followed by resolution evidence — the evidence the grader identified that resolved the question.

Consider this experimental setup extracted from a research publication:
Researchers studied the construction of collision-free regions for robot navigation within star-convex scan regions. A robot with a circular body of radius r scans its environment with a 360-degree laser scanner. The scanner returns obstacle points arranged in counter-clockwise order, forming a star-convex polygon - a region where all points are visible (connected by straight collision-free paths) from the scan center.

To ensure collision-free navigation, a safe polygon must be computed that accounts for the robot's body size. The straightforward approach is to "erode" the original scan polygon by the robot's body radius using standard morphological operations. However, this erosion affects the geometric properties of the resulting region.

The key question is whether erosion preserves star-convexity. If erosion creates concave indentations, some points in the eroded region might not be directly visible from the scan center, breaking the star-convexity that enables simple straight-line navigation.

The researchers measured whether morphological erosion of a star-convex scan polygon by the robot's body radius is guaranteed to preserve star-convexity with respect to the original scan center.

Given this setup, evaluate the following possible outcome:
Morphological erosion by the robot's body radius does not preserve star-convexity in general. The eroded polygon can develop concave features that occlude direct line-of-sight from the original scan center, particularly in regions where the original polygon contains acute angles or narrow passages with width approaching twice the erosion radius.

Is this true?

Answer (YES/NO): YES